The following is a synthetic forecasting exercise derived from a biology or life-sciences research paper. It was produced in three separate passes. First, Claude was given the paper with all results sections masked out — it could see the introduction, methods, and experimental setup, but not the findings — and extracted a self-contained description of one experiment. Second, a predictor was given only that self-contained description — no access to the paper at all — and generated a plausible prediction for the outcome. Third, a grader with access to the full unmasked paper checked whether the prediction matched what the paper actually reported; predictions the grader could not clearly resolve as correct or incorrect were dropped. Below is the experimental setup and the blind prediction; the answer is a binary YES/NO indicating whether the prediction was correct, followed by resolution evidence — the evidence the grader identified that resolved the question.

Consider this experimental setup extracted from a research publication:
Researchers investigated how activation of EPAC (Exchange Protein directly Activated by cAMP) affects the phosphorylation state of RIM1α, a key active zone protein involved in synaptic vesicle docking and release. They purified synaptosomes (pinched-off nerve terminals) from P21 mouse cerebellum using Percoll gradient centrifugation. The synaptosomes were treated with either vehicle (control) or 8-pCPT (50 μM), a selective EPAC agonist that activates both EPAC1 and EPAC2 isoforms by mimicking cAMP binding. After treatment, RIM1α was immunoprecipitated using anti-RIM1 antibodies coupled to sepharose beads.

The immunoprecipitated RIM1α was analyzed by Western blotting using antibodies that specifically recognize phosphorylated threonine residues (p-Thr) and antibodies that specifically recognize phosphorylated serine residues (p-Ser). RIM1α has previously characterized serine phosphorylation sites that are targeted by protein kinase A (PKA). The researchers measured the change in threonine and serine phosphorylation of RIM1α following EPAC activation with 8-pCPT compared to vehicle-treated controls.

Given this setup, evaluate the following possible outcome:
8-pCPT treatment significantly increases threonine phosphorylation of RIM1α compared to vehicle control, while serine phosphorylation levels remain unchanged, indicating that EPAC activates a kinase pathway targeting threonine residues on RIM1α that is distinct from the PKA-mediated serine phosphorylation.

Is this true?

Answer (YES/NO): YES